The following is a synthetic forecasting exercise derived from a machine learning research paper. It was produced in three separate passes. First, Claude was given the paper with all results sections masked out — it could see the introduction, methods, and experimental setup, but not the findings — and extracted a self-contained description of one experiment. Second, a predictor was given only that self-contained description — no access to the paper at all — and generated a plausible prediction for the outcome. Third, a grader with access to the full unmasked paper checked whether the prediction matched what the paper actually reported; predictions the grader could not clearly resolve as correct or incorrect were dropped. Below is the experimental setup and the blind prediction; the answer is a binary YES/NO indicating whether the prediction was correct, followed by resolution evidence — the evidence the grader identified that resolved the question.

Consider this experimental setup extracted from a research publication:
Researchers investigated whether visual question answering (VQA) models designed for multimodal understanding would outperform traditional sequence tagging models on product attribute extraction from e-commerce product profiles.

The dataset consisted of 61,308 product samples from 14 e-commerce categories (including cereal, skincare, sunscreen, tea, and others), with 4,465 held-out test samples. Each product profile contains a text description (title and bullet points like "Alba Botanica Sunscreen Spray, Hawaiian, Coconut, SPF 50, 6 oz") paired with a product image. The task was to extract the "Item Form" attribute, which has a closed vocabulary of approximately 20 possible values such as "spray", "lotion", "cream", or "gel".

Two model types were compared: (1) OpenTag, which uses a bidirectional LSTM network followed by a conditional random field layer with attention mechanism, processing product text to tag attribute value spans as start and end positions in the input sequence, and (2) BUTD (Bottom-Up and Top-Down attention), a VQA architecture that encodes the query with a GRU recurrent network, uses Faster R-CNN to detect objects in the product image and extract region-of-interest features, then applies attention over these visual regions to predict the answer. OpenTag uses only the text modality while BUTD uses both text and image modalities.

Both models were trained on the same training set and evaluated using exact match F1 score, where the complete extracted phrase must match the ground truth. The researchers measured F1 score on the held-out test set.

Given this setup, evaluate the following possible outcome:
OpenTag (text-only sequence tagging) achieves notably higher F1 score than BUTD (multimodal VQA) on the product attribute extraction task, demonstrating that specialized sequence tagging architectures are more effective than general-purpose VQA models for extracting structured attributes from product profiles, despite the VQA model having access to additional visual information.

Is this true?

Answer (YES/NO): YES